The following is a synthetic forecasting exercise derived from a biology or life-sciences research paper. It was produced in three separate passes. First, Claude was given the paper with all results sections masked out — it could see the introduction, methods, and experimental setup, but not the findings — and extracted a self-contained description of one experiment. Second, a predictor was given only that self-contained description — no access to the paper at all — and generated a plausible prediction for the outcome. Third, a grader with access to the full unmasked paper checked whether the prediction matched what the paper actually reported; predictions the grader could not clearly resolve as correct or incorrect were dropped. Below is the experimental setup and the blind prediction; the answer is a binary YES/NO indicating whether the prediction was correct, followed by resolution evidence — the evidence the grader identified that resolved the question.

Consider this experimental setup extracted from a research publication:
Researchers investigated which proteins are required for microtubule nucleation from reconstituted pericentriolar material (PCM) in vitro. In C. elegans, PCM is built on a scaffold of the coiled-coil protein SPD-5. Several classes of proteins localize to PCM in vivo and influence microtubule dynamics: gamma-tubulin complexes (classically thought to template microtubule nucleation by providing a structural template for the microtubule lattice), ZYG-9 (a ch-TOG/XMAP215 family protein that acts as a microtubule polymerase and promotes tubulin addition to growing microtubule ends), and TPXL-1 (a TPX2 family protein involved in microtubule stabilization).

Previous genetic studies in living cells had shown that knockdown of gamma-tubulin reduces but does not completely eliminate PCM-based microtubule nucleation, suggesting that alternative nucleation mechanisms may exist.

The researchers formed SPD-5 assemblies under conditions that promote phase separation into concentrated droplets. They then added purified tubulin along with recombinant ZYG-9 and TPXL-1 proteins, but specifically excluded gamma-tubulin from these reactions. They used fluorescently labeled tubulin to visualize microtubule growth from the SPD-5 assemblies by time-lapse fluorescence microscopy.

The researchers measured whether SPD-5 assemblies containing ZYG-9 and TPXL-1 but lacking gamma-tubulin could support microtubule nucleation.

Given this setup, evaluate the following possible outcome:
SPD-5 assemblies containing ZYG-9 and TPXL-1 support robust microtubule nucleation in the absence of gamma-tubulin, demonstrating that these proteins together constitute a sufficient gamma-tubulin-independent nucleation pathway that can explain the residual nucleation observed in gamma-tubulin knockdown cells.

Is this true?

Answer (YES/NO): YES